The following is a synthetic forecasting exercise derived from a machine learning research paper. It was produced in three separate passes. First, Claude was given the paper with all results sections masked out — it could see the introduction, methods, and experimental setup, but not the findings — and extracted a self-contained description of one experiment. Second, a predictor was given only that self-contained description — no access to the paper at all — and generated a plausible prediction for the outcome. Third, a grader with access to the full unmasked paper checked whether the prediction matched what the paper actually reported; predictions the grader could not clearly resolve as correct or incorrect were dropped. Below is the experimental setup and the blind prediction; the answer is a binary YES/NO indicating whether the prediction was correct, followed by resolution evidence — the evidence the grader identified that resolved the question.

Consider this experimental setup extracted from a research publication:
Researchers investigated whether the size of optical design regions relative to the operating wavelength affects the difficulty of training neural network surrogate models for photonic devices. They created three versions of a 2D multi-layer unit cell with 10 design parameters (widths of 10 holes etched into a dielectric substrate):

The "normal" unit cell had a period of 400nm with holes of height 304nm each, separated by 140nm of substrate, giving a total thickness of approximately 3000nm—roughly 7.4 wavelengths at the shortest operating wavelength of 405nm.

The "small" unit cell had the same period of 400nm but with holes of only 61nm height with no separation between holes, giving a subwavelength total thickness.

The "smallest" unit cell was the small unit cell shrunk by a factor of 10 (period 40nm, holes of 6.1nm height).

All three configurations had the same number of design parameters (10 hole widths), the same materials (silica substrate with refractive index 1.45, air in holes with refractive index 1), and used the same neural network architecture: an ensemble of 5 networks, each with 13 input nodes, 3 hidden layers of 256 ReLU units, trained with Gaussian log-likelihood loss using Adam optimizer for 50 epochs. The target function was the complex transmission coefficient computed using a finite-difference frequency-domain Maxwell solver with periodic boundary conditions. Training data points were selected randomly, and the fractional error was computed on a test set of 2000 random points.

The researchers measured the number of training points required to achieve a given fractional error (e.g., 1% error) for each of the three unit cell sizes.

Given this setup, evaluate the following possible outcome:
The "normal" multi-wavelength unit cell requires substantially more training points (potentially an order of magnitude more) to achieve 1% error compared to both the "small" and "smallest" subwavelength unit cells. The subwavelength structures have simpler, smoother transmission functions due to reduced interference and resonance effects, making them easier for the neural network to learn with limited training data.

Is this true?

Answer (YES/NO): YES